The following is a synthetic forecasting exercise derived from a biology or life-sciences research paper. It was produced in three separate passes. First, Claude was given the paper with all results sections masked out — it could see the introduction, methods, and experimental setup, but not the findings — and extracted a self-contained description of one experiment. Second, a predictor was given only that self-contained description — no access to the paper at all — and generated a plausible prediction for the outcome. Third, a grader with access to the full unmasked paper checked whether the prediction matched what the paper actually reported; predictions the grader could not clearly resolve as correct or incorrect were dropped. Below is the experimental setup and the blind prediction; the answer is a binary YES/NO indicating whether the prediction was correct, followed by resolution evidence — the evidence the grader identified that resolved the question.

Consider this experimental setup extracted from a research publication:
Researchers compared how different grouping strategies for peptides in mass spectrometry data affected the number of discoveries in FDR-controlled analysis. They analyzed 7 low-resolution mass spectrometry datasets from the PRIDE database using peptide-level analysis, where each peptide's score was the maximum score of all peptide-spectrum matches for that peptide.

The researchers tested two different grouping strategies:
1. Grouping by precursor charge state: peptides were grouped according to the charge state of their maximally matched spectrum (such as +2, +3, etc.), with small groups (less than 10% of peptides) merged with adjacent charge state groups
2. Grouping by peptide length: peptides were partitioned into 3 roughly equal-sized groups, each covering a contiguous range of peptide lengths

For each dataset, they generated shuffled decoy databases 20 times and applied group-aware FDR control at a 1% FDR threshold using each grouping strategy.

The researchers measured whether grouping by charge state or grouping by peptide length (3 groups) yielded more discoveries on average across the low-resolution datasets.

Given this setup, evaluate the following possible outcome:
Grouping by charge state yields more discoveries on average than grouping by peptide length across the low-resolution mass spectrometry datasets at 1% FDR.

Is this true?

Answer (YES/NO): YES